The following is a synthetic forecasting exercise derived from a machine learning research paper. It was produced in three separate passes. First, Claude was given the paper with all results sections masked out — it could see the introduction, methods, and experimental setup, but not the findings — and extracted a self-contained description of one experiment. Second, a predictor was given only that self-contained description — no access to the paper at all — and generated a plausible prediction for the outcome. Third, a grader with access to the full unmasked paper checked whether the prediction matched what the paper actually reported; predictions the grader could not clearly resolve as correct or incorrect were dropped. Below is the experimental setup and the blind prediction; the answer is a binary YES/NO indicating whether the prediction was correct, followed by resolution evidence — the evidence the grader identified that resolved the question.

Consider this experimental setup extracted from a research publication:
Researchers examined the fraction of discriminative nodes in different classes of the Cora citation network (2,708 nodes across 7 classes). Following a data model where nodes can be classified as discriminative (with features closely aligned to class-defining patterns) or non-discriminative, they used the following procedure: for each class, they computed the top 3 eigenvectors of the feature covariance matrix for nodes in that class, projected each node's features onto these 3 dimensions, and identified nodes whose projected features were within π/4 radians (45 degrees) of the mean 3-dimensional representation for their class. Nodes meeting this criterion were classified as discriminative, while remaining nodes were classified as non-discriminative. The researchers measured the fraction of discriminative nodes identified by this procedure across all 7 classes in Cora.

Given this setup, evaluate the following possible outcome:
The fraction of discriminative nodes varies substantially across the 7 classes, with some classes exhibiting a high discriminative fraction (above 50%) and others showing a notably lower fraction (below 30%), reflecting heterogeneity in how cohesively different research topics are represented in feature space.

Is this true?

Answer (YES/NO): NO